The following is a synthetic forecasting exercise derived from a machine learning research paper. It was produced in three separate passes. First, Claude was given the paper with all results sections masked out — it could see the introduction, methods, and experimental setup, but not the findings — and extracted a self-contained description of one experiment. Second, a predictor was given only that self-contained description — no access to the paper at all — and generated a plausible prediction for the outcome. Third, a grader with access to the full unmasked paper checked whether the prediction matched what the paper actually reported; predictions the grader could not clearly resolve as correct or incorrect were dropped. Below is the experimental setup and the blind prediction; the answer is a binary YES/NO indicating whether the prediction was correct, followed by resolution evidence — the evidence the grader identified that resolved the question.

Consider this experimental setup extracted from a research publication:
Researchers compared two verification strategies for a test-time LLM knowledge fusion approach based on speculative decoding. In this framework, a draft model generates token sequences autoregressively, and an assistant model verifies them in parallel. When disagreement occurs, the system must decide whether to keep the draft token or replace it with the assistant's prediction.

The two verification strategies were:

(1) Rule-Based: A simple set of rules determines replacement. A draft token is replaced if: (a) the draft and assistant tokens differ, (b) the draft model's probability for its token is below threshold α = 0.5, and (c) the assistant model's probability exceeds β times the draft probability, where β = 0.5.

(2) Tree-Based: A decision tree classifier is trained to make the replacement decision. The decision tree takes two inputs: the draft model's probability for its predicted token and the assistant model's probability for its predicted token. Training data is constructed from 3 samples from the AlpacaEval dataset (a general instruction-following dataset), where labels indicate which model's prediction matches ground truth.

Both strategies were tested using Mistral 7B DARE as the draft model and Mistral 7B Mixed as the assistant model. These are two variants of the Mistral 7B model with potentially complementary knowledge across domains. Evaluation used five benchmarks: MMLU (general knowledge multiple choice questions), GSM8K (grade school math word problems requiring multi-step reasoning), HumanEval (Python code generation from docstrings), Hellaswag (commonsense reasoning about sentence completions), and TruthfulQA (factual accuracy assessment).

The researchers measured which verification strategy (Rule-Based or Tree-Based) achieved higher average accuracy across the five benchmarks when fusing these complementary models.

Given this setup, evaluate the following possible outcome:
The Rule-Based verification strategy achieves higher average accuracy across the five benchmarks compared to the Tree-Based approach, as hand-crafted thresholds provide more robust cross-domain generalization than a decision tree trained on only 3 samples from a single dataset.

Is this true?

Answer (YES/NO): YES